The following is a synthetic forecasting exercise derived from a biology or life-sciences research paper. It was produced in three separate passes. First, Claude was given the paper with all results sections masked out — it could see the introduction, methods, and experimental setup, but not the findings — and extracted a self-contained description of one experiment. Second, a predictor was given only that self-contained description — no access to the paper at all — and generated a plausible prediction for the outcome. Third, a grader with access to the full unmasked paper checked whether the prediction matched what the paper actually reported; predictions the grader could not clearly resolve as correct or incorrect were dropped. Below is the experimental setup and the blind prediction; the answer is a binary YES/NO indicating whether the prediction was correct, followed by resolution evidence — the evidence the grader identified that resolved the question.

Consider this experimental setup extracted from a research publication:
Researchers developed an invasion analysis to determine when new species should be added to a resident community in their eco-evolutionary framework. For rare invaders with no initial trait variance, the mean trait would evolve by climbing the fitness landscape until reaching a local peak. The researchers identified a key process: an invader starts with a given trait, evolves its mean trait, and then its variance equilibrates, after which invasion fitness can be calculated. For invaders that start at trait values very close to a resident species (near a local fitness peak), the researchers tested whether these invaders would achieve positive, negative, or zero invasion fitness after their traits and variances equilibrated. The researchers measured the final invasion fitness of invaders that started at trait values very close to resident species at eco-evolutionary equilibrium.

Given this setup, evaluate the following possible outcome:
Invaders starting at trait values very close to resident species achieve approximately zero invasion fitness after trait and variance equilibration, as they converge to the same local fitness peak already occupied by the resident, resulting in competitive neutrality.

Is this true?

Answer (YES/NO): YES